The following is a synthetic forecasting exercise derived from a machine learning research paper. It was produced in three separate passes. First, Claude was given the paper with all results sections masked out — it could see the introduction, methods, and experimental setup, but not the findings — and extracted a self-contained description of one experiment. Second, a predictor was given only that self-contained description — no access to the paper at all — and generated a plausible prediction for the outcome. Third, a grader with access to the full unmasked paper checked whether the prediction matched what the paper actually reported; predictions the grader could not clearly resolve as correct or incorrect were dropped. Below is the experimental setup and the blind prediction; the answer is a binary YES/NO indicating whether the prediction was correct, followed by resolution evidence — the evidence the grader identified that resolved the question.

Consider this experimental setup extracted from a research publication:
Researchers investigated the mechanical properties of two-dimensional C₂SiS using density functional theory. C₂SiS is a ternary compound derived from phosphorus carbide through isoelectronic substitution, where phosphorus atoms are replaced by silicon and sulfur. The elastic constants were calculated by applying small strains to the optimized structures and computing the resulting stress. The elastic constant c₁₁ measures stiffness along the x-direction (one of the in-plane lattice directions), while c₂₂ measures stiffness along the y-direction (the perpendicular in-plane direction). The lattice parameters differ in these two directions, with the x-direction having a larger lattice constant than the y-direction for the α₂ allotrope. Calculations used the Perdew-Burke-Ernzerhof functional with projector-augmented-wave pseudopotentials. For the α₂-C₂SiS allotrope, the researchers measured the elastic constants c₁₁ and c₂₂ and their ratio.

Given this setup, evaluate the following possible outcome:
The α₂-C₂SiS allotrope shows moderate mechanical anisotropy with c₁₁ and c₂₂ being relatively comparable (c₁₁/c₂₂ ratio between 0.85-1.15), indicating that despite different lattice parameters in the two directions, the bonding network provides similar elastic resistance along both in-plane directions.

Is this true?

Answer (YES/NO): NO